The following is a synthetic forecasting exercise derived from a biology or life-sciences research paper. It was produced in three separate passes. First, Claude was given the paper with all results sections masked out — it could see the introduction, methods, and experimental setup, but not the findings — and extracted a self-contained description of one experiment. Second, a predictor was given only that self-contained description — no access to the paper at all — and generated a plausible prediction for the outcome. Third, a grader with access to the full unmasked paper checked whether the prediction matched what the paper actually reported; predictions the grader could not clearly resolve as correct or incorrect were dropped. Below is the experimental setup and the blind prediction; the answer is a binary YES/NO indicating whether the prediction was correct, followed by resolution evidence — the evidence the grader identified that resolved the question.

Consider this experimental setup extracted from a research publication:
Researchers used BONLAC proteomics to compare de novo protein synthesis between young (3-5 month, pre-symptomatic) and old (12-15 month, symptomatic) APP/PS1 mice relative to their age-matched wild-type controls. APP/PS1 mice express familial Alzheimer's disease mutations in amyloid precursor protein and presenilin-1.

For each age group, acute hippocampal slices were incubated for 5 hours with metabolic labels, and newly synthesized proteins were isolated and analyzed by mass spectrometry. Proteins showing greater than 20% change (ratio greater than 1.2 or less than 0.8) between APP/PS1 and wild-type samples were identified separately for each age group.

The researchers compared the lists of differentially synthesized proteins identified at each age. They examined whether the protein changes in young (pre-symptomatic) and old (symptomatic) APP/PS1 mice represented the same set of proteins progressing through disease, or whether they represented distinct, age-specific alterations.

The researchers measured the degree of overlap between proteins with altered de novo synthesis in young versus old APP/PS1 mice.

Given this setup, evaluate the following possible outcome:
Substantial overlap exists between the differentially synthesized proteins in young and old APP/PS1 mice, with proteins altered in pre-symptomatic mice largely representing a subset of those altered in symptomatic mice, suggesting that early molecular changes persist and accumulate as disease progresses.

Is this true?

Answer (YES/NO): NO